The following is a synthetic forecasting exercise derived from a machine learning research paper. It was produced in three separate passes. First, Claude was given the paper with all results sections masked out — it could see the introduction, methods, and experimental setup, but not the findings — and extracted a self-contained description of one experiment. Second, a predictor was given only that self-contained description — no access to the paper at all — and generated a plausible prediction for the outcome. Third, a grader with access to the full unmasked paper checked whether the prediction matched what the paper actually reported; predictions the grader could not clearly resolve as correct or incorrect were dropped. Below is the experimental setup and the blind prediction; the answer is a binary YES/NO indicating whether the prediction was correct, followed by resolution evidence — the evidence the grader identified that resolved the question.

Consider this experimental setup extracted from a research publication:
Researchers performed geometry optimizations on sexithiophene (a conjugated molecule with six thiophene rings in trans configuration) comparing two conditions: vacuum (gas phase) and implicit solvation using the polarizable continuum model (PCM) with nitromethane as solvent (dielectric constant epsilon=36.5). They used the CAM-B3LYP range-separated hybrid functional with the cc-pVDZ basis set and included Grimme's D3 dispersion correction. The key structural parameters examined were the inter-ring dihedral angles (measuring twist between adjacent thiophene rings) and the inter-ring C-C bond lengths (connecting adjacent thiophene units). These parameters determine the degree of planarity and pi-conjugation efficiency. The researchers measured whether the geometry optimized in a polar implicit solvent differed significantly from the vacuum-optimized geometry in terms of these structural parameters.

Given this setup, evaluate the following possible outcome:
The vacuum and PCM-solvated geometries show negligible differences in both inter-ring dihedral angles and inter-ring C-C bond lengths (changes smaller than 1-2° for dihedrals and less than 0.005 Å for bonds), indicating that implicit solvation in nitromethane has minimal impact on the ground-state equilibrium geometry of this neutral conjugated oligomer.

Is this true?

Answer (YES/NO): NO